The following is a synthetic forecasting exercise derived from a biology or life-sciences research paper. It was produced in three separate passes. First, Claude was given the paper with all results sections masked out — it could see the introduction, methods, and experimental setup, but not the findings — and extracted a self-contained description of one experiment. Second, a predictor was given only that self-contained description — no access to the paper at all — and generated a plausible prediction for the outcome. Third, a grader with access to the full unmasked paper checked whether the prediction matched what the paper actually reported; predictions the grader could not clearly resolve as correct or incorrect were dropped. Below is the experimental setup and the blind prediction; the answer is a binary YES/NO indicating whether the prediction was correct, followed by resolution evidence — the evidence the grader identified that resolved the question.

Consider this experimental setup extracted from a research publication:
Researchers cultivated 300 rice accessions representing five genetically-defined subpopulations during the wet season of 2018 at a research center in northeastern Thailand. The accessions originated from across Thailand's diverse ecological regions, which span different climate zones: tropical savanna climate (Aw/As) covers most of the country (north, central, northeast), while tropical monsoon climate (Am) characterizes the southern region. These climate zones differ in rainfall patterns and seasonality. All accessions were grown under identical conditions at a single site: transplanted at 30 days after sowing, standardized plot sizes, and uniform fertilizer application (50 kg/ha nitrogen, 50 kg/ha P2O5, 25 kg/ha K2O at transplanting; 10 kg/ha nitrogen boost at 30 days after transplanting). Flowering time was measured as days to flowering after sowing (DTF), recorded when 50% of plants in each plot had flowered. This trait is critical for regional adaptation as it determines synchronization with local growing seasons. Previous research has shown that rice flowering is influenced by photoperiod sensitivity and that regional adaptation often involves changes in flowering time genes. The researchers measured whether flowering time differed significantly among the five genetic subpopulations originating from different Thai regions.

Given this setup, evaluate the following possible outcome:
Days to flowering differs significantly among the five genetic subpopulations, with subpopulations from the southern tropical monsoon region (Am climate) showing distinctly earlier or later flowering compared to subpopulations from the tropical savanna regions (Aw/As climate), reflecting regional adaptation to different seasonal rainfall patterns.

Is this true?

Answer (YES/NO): YES